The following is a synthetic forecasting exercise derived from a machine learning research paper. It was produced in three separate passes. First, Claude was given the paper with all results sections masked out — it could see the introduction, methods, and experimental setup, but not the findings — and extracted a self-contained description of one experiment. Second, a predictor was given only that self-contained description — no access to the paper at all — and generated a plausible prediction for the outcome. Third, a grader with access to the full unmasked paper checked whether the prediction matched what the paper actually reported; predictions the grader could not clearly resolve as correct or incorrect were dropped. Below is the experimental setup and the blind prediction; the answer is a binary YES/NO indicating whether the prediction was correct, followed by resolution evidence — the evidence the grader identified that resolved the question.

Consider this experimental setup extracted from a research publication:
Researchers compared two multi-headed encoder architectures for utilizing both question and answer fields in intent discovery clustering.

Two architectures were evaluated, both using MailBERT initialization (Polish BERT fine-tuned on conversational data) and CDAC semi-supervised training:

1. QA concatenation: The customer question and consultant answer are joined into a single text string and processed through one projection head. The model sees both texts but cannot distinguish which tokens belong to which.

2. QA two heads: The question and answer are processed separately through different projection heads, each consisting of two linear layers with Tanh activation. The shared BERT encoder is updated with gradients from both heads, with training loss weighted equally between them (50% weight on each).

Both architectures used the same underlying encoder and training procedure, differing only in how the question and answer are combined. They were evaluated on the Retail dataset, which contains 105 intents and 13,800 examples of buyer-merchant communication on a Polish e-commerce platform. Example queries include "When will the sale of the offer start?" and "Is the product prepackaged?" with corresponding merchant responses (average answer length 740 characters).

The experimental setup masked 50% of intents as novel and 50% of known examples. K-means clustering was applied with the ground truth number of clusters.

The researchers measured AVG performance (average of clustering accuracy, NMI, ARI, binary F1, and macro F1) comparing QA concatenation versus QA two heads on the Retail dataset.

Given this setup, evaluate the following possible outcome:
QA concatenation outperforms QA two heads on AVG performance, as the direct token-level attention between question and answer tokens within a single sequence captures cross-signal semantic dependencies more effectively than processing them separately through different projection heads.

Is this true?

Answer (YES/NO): YES